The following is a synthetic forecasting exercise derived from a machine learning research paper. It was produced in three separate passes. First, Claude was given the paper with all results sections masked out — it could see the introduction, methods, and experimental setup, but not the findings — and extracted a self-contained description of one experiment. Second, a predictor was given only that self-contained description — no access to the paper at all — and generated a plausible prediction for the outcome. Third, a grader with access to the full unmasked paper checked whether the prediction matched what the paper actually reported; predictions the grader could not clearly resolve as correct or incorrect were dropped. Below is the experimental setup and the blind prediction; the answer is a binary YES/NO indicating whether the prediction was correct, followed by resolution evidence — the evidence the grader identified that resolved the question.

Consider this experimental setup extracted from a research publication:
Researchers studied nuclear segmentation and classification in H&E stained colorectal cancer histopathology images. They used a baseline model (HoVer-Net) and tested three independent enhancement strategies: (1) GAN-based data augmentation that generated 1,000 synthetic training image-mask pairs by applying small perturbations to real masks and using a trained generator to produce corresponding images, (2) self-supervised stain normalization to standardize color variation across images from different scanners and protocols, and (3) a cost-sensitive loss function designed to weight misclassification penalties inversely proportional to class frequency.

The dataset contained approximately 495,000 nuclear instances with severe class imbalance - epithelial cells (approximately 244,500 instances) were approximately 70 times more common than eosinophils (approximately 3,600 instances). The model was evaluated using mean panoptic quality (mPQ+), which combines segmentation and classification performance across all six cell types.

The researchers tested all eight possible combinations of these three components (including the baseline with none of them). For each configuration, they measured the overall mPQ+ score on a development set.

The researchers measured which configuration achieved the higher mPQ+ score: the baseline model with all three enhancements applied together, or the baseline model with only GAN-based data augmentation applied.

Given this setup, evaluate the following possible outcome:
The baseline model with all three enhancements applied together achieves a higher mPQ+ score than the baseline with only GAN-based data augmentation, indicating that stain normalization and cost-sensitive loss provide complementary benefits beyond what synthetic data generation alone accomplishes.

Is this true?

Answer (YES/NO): NO